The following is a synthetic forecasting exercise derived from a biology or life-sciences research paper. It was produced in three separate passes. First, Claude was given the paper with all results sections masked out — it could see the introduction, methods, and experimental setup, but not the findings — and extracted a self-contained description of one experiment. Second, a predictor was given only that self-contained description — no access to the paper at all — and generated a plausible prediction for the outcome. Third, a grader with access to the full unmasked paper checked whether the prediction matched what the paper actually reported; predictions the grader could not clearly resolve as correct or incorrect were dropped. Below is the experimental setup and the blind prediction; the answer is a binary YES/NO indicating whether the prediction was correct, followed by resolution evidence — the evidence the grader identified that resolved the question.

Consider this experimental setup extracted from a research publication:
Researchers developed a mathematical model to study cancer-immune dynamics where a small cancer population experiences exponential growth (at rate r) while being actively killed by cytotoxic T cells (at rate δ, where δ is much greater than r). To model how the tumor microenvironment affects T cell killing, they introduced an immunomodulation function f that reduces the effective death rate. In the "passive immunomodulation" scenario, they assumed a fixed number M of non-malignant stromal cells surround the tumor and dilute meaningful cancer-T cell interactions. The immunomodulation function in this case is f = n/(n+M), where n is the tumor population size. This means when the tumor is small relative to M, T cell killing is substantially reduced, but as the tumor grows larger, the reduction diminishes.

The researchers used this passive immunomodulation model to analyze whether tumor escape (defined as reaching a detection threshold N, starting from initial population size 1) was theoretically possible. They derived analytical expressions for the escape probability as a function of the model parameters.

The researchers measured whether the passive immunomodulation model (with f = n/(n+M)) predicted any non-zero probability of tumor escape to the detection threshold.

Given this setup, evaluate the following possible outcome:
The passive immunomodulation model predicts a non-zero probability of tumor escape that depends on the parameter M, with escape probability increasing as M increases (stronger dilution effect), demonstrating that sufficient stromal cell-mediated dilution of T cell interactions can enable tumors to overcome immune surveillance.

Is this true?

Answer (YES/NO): NO